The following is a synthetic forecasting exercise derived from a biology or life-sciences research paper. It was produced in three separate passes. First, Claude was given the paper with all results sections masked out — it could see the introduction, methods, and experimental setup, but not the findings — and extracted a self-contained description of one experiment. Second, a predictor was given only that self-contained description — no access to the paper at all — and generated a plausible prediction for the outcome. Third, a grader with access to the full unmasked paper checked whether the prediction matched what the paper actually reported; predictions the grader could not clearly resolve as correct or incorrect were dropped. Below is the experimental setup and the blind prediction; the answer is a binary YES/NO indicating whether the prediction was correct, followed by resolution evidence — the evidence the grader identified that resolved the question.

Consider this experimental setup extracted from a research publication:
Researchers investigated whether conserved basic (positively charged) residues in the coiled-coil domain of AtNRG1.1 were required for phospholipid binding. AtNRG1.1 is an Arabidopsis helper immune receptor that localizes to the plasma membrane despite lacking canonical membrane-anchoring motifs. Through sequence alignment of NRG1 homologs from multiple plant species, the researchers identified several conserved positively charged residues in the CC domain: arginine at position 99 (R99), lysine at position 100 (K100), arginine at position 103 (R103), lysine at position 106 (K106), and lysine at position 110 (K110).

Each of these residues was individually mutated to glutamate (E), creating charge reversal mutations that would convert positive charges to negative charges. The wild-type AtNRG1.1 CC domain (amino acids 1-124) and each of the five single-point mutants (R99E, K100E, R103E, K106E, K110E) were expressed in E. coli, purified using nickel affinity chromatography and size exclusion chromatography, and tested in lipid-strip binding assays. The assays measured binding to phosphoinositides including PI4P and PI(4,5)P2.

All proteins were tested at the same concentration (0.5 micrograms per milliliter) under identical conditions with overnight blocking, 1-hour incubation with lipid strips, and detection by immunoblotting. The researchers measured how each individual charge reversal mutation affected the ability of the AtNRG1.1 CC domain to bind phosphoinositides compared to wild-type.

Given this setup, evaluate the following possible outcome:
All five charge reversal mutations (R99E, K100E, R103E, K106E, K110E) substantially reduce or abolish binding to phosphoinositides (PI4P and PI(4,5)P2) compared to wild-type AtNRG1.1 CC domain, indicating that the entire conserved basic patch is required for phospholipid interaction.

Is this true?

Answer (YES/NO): NO